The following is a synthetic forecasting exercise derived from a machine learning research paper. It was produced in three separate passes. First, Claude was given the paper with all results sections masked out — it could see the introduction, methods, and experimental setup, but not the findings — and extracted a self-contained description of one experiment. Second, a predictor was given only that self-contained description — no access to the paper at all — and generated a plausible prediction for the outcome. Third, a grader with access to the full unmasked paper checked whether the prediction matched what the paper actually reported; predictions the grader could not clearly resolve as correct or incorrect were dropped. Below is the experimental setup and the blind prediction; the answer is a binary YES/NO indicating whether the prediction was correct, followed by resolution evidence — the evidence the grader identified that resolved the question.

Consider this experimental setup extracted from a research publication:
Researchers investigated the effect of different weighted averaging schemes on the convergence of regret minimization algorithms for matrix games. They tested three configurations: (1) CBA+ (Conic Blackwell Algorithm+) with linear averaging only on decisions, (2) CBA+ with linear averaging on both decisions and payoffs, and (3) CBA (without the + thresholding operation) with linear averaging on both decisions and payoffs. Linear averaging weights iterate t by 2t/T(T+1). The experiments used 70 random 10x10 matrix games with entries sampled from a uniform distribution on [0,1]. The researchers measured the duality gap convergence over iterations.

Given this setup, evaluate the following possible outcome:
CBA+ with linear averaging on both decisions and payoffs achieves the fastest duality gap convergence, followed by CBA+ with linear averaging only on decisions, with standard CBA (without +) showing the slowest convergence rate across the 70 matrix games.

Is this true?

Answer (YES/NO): NO